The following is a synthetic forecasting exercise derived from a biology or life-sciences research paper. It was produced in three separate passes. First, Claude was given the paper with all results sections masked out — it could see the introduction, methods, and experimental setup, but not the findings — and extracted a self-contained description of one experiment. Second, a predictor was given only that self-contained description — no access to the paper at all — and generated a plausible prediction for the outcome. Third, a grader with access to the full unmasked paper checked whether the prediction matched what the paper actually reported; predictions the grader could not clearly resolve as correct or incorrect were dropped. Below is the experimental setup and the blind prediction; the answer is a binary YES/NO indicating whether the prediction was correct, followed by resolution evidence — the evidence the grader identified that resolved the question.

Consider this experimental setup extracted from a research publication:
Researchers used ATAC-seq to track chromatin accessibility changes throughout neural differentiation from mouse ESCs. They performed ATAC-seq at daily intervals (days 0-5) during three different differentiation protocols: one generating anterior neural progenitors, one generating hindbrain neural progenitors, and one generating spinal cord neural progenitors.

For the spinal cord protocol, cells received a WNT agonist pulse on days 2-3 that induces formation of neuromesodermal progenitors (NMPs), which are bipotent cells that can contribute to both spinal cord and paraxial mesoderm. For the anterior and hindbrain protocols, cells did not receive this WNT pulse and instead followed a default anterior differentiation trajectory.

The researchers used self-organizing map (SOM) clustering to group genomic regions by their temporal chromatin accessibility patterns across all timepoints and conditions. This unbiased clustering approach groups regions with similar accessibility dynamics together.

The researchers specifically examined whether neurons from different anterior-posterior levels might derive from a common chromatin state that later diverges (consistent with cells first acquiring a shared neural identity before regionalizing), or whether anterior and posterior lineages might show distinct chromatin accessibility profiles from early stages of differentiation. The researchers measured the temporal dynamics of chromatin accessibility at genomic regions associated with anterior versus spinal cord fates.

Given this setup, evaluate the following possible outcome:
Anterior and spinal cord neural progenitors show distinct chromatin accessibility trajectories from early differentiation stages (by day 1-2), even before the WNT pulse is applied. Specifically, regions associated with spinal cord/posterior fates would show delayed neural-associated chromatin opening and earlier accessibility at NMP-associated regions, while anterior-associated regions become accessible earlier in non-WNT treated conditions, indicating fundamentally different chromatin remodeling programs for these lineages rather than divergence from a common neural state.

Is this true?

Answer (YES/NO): NO